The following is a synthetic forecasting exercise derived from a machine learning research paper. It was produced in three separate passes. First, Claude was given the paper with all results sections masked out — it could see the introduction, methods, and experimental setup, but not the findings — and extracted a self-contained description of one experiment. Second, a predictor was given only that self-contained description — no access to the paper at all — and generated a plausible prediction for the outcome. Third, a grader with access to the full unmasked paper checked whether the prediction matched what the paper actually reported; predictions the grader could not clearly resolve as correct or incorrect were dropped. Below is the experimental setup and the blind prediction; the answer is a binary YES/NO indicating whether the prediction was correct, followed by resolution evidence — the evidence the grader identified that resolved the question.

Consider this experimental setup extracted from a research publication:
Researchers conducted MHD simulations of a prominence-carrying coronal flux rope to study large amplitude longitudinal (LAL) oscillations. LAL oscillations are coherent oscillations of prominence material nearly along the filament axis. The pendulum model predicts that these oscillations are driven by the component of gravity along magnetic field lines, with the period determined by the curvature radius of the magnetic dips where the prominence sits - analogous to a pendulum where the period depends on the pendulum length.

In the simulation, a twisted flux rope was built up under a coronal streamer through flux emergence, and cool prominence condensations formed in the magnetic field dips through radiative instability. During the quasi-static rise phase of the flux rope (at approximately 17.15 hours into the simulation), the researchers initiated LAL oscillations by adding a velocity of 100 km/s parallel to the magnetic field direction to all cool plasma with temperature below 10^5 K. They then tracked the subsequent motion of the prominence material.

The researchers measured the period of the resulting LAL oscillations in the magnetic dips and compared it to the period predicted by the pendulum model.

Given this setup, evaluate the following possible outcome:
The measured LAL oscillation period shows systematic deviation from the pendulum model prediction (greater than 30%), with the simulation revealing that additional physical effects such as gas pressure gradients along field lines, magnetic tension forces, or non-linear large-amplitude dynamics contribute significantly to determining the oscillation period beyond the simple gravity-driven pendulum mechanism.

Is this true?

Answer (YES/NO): NO